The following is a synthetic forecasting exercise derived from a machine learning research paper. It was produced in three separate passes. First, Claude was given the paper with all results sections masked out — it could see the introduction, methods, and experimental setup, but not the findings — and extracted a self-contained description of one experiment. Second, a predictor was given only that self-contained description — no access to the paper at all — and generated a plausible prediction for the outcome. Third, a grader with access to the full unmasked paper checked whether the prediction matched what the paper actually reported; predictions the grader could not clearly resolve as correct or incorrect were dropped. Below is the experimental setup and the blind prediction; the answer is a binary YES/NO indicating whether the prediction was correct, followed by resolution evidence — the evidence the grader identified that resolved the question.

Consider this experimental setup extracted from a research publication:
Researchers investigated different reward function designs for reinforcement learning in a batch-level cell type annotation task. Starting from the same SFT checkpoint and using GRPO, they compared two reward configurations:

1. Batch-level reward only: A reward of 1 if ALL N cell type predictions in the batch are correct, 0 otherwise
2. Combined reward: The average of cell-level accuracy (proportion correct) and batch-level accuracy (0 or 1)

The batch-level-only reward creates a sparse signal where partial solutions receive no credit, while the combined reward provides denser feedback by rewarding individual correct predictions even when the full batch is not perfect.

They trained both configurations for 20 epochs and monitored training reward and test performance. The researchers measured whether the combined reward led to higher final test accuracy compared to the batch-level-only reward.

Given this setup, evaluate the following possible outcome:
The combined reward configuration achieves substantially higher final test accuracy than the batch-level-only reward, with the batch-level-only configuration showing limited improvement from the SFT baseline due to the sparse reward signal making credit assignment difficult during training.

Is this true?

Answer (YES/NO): NO